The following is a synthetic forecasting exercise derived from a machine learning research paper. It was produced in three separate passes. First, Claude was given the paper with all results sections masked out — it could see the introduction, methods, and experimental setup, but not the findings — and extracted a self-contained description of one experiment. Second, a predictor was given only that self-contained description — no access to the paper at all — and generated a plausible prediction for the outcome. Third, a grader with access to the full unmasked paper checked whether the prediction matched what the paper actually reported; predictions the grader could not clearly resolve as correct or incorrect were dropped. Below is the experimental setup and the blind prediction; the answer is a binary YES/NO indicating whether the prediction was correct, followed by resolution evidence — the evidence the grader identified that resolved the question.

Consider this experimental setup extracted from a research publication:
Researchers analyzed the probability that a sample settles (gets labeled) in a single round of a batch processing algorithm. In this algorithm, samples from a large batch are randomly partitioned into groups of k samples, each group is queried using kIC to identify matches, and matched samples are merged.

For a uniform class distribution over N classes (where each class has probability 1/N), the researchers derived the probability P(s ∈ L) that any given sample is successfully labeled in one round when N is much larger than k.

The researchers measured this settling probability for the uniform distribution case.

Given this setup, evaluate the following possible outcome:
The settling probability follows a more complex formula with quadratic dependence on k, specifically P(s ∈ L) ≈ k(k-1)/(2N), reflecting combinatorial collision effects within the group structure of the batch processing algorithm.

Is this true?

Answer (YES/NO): NO